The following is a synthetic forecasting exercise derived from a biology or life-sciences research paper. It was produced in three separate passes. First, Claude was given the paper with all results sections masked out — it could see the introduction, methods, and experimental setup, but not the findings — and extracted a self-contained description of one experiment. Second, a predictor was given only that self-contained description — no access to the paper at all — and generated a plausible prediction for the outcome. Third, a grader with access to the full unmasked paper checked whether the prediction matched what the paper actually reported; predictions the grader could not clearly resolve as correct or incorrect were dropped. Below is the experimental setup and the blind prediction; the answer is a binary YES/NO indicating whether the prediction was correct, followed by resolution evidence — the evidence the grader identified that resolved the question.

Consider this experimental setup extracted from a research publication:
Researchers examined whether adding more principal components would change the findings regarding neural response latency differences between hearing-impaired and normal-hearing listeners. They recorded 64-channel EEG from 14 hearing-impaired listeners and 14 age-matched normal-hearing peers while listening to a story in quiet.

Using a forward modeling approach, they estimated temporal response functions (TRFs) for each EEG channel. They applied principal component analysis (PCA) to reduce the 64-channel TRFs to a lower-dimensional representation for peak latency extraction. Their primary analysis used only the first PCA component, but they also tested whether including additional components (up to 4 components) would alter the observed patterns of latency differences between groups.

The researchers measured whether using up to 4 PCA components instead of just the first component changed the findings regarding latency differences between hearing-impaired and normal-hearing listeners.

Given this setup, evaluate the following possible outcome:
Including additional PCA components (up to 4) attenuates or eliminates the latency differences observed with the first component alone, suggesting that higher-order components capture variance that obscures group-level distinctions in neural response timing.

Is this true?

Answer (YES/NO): NO